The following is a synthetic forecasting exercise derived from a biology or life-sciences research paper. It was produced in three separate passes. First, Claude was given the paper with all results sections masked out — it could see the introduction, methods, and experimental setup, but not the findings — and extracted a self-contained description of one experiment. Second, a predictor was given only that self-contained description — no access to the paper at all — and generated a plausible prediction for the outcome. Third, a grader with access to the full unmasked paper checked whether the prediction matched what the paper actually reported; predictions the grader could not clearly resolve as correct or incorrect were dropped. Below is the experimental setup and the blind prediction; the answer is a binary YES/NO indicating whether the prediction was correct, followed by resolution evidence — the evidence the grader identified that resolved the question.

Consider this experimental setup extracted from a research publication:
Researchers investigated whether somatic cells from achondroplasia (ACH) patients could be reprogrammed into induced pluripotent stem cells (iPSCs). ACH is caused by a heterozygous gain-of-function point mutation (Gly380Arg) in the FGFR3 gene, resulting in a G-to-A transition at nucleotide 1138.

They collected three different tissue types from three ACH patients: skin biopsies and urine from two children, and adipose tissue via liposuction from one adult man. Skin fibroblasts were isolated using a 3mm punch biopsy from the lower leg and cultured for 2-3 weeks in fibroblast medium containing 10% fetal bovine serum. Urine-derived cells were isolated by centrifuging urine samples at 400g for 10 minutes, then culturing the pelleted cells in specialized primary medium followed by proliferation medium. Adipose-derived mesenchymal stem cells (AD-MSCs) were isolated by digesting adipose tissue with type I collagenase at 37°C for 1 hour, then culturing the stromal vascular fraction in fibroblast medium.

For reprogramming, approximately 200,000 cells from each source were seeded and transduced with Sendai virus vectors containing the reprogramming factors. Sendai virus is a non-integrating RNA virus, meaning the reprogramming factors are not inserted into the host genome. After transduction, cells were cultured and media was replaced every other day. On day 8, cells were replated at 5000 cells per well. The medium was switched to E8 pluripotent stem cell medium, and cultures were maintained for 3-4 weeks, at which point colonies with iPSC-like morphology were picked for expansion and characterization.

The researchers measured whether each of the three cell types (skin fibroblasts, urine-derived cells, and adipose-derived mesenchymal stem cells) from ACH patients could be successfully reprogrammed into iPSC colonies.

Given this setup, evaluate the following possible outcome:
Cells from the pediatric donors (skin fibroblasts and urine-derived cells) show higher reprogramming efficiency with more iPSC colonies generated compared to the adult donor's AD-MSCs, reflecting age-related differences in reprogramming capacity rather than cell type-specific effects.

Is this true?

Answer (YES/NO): NO